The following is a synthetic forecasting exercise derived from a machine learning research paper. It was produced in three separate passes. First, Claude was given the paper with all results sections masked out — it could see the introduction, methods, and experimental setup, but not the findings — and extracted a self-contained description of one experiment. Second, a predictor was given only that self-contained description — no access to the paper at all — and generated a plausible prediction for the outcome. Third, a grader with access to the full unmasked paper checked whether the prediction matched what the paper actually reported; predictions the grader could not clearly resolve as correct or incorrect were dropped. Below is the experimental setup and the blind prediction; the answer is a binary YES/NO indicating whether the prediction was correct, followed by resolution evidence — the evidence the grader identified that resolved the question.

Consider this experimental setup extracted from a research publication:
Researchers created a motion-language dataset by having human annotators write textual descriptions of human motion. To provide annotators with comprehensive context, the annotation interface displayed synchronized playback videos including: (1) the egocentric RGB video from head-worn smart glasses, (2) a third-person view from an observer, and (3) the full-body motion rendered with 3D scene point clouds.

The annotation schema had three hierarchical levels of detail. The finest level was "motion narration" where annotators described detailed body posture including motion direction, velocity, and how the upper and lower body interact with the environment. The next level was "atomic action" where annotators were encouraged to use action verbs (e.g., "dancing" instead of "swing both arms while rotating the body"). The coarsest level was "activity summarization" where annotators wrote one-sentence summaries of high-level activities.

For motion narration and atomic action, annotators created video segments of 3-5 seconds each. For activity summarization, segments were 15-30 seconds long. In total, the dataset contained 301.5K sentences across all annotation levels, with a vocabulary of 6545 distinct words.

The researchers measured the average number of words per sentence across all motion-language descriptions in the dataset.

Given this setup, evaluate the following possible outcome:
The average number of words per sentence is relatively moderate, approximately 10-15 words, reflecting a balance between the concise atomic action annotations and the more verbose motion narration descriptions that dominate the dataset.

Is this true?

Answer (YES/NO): NO